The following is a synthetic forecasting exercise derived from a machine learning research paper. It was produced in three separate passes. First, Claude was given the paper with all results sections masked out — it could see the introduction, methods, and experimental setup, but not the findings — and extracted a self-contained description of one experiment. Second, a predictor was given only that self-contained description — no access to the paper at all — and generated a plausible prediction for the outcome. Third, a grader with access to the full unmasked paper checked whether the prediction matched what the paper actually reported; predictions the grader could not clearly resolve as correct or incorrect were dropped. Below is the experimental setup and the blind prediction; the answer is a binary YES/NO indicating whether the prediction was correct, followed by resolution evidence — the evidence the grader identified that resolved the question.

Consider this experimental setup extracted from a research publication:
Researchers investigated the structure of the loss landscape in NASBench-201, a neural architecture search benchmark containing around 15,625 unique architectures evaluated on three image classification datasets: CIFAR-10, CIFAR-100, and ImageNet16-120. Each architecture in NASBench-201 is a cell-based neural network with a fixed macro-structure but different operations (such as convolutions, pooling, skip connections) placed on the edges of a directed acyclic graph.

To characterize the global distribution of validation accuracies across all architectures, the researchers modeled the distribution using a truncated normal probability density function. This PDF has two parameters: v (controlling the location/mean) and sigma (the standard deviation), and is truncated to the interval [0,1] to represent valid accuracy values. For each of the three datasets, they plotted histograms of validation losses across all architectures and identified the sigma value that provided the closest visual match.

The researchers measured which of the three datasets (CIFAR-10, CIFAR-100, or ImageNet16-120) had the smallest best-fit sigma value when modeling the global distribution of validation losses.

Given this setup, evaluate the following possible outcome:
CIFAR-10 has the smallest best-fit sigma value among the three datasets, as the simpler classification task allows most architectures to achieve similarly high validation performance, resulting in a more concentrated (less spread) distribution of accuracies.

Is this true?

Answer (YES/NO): NO